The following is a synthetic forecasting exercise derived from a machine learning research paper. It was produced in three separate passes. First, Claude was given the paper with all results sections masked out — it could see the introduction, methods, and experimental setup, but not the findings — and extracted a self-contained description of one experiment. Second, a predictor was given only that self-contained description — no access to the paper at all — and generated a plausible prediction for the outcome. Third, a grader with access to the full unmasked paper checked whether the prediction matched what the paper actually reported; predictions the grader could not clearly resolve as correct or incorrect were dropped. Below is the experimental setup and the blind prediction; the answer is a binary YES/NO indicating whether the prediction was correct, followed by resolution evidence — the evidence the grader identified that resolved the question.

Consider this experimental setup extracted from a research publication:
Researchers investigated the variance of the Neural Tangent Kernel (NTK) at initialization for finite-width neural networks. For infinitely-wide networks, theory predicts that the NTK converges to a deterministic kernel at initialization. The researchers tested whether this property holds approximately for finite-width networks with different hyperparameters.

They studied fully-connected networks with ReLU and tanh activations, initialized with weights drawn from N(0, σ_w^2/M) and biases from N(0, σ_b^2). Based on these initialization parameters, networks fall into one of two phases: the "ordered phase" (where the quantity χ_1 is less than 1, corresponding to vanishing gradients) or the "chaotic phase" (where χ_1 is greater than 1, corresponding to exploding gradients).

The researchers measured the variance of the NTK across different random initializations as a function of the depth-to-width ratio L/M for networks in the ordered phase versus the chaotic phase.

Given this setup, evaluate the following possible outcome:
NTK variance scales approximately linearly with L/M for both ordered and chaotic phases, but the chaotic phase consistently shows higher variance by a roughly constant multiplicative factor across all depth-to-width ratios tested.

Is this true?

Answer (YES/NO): NO